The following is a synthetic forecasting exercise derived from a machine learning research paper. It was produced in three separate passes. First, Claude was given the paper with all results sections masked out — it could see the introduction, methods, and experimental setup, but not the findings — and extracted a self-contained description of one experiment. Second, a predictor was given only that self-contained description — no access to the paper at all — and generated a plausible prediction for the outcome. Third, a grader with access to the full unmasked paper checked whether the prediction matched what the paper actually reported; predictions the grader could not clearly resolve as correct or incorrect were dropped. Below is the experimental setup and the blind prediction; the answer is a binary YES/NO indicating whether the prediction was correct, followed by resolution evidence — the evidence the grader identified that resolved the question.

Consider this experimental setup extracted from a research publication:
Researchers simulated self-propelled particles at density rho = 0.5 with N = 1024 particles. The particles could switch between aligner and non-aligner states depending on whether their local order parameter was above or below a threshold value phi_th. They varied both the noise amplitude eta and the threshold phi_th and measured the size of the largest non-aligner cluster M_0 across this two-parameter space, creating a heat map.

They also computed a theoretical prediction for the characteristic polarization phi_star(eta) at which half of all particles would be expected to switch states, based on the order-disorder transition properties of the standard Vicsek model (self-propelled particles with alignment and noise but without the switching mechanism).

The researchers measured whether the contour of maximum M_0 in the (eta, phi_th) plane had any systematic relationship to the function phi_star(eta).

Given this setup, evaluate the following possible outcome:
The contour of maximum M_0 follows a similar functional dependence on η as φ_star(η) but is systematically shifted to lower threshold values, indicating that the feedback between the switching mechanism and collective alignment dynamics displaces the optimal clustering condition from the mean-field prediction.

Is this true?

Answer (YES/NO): NO